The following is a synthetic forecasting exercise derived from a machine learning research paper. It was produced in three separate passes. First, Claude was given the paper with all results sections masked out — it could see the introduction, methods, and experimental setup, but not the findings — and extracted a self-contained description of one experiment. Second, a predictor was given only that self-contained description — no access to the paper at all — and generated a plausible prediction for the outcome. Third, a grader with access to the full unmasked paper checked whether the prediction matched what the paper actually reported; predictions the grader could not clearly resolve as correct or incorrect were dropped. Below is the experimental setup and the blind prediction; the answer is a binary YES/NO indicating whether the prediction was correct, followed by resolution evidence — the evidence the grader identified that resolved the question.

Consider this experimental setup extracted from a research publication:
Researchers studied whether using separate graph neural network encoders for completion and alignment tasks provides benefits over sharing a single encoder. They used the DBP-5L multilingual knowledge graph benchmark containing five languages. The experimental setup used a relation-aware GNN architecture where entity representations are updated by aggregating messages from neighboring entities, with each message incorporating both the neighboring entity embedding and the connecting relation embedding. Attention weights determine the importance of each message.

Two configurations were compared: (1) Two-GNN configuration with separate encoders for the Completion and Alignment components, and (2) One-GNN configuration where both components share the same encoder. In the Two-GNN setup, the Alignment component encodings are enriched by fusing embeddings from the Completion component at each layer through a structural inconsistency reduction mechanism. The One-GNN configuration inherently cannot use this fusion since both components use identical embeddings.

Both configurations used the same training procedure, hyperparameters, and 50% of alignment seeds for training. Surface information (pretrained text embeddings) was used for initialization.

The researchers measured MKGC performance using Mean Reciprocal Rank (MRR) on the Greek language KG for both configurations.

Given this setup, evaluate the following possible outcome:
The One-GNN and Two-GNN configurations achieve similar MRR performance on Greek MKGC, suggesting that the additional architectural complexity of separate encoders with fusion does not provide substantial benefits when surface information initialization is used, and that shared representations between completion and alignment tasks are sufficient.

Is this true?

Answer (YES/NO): NO